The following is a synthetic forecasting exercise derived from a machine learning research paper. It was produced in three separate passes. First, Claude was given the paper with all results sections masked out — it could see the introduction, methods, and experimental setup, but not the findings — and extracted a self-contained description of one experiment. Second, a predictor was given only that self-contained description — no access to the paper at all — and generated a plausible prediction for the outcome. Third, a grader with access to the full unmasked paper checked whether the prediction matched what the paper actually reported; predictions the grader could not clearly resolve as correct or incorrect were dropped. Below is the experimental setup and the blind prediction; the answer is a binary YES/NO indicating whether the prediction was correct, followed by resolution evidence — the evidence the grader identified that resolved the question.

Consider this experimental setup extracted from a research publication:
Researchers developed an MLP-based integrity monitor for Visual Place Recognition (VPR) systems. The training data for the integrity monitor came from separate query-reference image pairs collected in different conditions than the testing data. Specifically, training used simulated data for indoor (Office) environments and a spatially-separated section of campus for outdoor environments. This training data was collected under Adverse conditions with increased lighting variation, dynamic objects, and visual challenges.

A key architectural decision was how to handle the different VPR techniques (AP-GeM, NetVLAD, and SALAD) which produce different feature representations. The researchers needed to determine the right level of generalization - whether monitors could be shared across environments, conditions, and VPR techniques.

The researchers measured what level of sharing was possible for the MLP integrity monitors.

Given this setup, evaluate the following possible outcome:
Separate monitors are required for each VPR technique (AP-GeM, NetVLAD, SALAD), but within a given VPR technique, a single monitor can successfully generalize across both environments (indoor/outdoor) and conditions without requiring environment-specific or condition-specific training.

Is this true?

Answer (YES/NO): YES